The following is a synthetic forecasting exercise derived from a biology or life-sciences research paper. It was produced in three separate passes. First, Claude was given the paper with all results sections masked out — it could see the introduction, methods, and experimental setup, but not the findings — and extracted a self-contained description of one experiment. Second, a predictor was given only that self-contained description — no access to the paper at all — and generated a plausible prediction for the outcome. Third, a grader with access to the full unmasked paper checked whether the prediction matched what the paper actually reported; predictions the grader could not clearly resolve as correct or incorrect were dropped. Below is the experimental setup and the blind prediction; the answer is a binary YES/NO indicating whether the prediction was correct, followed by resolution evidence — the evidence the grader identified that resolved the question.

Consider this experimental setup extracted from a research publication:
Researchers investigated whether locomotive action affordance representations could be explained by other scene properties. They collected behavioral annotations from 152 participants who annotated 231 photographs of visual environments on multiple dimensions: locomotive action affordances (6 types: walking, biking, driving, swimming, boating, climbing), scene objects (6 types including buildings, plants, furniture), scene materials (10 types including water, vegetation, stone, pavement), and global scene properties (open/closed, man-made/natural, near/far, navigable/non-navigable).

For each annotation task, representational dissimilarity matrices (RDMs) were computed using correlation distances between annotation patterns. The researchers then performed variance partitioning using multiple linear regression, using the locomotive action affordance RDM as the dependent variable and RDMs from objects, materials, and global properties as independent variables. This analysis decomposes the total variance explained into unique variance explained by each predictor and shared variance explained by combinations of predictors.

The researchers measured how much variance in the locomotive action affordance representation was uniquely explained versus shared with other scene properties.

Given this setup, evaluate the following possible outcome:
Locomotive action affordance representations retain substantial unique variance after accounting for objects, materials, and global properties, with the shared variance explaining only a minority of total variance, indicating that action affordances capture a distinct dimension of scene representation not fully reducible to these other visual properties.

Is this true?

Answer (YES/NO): YES